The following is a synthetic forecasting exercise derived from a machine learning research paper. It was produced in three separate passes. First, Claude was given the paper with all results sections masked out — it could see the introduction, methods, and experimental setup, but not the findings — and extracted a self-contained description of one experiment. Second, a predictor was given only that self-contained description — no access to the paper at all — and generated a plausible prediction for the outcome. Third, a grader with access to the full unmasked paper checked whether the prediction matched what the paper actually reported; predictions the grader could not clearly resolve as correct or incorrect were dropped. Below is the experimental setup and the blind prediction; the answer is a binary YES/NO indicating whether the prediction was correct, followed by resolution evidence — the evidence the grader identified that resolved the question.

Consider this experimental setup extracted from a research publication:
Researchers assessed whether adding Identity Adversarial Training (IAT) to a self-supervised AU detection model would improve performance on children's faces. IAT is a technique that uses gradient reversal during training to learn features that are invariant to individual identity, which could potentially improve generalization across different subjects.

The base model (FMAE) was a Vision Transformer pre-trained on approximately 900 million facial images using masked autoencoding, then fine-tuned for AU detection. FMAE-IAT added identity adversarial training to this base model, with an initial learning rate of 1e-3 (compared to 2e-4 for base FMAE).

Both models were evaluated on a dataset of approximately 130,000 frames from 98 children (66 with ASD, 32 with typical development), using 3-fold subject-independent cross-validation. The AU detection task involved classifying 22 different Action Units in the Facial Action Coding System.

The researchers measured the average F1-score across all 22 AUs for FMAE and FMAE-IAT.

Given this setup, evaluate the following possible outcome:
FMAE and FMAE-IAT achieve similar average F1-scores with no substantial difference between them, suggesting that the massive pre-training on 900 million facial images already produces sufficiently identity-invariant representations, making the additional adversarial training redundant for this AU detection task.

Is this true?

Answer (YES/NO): NO